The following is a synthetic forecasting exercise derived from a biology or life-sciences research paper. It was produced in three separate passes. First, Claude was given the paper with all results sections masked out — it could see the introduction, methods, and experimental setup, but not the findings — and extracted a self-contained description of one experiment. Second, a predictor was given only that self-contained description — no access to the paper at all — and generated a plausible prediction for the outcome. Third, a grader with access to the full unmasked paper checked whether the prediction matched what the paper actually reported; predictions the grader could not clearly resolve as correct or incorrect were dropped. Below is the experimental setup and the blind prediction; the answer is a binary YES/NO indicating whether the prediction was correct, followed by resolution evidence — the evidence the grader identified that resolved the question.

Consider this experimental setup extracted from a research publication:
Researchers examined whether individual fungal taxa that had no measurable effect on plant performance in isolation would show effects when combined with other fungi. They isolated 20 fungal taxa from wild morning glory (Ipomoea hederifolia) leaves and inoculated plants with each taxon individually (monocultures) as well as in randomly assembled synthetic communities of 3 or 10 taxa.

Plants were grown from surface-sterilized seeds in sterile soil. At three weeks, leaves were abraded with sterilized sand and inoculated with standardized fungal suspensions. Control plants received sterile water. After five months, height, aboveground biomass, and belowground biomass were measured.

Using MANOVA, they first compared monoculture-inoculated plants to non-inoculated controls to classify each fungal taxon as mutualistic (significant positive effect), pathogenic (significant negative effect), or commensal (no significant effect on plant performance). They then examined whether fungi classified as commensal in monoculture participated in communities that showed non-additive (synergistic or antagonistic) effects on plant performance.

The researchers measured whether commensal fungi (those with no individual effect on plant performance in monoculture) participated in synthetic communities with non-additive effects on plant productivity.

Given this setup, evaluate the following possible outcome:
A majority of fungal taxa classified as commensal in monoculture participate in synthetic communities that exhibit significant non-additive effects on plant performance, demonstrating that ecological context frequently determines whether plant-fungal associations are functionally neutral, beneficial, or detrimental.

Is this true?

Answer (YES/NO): YES